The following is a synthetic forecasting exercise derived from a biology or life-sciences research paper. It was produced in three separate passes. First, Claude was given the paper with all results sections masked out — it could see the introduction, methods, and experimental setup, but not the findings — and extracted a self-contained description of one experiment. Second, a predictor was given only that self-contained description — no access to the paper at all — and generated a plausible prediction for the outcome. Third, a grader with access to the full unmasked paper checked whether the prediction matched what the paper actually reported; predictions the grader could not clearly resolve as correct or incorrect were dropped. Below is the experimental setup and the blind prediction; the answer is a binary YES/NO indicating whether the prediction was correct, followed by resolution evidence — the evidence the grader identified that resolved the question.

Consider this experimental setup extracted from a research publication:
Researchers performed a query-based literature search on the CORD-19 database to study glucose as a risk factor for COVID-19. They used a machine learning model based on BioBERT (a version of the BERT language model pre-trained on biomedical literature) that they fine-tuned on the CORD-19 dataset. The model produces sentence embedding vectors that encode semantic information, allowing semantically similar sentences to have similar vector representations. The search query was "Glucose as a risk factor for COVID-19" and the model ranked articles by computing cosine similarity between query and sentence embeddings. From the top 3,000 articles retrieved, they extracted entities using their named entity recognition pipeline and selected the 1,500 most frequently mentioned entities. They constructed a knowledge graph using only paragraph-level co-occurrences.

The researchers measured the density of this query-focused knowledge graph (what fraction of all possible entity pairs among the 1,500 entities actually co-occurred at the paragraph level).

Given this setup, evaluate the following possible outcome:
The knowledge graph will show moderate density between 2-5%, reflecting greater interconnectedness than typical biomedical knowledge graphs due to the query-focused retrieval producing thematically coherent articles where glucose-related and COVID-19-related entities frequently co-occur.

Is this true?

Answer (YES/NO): NO